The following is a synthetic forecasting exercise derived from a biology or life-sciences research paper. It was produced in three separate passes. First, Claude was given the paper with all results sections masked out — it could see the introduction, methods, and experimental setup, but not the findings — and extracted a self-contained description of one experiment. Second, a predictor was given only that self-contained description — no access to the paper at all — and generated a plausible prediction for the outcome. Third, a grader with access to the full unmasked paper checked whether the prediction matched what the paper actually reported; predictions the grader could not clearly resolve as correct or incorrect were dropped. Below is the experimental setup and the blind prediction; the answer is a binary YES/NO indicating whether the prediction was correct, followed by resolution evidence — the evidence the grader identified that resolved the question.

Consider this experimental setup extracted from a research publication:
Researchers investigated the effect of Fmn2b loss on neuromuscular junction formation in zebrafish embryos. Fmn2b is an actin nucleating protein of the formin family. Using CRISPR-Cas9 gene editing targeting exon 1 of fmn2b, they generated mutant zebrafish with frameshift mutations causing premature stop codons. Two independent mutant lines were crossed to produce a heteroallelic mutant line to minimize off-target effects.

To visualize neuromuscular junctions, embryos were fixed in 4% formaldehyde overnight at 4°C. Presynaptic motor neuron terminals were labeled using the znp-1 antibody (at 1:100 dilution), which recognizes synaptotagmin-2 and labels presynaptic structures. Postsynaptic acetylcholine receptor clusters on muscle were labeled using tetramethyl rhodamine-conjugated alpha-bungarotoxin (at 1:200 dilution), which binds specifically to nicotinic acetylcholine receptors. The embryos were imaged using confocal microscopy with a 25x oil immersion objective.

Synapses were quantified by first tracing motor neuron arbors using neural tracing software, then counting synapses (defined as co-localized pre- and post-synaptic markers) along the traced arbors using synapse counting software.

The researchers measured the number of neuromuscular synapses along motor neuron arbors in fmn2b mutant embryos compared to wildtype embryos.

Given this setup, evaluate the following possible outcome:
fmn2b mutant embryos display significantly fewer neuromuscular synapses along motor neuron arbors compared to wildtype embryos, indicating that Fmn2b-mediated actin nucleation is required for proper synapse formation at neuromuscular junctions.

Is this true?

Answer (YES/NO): NO